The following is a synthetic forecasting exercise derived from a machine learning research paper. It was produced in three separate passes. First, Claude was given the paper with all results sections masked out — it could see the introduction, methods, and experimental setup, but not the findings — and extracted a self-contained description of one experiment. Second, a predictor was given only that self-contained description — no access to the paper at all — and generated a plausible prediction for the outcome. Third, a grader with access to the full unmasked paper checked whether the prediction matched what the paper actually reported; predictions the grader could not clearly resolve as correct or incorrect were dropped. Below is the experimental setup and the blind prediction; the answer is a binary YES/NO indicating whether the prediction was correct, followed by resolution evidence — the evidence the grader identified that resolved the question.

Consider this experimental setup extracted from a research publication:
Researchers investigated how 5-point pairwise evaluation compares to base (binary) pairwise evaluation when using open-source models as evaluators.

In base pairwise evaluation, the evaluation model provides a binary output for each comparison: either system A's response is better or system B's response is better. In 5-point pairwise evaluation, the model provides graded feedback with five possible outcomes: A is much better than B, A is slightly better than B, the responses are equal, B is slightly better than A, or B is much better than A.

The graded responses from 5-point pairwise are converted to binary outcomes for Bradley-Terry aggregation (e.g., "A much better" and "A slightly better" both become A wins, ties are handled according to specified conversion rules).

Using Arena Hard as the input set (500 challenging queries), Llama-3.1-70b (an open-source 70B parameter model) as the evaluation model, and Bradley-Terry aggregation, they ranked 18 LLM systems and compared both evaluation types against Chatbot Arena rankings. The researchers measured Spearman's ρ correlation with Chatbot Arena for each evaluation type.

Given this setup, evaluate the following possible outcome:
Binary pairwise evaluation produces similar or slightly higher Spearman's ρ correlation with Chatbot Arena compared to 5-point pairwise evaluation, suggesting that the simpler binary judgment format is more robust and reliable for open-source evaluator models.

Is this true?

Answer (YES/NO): NO